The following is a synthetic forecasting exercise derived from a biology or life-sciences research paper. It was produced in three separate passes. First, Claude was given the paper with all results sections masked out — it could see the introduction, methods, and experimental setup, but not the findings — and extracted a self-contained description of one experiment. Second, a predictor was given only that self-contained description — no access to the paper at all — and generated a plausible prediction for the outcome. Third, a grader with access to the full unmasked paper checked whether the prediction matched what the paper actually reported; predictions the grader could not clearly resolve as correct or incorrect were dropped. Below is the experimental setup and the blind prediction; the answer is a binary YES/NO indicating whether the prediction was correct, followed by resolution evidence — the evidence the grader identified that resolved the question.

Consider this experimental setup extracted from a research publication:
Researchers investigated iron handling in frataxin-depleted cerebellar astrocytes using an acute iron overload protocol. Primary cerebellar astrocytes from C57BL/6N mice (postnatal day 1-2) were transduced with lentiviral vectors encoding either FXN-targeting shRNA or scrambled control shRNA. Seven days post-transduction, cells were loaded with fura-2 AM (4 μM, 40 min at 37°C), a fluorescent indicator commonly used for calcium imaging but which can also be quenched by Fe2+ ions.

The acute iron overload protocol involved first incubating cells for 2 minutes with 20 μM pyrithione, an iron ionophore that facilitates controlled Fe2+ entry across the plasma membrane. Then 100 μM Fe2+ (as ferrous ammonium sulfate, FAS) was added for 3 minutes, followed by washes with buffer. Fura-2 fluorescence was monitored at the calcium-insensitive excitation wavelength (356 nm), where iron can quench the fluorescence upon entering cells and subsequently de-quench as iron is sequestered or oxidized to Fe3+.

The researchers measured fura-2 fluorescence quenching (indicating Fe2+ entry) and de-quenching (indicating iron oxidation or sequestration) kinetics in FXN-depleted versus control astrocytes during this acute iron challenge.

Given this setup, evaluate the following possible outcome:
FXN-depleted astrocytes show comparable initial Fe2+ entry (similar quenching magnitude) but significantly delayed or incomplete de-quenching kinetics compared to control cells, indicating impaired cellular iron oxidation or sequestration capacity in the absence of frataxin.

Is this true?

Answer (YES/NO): NO